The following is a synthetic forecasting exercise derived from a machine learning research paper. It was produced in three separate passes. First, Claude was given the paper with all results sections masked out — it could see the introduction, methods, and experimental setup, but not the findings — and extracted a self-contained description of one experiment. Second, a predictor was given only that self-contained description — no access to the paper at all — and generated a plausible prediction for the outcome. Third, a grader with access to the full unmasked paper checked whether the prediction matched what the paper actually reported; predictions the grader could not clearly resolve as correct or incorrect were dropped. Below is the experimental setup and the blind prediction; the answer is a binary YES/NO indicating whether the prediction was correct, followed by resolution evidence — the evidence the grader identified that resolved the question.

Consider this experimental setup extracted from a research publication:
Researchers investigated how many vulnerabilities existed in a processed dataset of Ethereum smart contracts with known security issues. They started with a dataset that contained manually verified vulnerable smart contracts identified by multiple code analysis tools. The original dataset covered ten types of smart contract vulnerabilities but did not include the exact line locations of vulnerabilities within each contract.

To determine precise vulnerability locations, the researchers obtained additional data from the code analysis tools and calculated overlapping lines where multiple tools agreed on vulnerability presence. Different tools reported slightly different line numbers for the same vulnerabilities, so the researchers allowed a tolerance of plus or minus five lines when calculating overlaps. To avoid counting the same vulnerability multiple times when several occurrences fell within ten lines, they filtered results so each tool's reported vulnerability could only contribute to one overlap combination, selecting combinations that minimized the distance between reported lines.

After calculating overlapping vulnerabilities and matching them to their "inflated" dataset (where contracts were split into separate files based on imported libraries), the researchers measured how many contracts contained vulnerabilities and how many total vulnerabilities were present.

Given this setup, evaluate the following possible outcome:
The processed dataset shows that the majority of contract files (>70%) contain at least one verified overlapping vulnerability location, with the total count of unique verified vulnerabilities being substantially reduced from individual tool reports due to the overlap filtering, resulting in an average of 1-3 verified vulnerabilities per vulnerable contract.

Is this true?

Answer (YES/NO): NO